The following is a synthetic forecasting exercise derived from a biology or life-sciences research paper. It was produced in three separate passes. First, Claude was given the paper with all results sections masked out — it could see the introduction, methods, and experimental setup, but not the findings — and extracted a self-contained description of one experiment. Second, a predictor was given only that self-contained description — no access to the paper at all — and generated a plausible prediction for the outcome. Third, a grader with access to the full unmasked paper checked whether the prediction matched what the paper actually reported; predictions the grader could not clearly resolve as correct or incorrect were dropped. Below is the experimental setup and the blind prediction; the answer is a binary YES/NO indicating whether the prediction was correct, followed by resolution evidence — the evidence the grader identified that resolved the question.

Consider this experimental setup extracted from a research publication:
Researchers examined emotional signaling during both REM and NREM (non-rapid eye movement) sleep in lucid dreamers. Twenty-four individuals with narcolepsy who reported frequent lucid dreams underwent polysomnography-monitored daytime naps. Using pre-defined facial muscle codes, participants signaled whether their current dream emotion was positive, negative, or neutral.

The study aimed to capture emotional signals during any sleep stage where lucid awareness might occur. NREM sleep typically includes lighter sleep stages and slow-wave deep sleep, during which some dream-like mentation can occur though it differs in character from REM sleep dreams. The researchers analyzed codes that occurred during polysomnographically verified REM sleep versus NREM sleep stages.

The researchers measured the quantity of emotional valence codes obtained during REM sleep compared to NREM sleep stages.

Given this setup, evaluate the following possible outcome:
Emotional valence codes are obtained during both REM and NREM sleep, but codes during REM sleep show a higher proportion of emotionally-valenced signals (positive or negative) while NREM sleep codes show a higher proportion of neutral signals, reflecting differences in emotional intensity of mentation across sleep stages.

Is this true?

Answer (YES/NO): NO